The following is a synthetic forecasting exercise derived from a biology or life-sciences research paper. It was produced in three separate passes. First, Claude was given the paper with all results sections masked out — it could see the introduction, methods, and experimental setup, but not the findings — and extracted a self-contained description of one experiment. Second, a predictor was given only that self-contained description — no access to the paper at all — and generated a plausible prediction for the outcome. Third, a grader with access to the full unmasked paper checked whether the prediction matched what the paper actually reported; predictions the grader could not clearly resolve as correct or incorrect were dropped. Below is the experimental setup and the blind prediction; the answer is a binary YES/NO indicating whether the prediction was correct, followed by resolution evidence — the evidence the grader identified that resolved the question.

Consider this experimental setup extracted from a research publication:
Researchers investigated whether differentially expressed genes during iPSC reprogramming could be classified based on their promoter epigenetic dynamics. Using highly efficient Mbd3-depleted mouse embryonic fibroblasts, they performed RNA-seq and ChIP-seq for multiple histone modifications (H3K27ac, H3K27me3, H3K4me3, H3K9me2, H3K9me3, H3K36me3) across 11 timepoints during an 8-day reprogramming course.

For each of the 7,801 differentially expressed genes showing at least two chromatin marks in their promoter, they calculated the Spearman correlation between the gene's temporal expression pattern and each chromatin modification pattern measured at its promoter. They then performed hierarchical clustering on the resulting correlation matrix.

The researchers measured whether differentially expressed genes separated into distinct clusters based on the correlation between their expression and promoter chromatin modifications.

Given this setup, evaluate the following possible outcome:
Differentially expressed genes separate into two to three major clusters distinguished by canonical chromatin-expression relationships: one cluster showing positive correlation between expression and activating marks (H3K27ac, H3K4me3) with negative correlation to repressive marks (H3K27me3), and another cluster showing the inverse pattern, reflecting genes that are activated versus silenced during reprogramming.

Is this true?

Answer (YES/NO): NO